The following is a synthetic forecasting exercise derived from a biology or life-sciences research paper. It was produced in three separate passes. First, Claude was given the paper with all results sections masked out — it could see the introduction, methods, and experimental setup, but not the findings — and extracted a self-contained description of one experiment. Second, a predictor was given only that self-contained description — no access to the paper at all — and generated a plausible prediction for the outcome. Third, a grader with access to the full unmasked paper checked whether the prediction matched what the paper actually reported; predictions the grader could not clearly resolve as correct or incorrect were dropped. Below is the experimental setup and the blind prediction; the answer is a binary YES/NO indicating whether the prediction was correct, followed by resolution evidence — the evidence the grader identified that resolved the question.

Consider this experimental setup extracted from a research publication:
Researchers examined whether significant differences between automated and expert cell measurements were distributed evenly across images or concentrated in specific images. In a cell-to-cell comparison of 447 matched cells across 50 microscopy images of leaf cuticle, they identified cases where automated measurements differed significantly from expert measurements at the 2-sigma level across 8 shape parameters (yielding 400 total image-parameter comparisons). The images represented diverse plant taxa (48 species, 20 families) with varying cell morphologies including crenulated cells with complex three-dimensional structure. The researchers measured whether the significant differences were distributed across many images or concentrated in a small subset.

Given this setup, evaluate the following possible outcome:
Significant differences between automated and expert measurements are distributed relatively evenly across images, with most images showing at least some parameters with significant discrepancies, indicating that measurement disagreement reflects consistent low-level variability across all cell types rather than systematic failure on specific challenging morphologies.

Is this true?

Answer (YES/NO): NO